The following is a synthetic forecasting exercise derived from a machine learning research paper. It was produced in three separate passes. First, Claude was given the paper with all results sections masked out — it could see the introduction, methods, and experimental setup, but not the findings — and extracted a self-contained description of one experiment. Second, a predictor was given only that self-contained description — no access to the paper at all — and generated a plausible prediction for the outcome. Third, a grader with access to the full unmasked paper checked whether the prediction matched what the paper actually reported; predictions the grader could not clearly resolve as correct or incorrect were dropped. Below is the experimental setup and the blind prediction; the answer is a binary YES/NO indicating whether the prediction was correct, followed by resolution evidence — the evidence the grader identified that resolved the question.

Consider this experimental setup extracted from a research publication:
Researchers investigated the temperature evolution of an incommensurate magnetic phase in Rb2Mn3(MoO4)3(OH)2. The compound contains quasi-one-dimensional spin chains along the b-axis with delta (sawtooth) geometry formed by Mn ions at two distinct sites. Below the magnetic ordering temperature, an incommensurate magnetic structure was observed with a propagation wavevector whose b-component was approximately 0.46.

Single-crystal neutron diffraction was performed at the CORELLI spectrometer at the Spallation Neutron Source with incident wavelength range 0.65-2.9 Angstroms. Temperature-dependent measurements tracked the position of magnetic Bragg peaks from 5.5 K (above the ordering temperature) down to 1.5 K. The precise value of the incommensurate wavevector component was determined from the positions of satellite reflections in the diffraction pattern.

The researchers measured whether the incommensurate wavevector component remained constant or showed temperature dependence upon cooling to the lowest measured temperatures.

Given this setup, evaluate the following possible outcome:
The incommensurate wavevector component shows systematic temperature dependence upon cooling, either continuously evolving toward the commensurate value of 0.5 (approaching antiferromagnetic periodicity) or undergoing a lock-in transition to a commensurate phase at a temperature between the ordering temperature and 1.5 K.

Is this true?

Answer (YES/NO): YES